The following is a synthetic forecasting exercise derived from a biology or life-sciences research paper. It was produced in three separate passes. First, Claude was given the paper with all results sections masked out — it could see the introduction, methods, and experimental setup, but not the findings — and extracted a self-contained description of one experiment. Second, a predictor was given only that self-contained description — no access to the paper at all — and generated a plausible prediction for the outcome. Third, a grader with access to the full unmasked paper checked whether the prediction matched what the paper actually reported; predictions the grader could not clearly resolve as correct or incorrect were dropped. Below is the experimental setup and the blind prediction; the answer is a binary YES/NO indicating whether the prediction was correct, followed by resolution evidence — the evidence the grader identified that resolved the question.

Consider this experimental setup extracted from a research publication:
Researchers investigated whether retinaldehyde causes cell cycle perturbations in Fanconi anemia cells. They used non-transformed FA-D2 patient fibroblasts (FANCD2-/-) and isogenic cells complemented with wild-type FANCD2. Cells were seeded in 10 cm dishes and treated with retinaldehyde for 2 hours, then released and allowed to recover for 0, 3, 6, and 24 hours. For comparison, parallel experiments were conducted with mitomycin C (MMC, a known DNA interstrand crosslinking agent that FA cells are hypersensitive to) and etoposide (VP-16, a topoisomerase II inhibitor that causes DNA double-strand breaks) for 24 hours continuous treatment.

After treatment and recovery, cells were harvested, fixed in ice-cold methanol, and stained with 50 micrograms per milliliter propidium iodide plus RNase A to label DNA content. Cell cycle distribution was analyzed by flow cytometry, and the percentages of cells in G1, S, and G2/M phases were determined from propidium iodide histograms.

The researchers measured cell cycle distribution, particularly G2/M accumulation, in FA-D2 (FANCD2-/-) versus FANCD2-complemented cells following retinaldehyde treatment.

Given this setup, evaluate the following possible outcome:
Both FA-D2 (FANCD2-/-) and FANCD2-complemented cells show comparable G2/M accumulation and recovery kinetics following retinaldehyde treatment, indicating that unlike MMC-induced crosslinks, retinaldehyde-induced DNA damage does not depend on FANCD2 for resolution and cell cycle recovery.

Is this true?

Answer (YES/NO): NO